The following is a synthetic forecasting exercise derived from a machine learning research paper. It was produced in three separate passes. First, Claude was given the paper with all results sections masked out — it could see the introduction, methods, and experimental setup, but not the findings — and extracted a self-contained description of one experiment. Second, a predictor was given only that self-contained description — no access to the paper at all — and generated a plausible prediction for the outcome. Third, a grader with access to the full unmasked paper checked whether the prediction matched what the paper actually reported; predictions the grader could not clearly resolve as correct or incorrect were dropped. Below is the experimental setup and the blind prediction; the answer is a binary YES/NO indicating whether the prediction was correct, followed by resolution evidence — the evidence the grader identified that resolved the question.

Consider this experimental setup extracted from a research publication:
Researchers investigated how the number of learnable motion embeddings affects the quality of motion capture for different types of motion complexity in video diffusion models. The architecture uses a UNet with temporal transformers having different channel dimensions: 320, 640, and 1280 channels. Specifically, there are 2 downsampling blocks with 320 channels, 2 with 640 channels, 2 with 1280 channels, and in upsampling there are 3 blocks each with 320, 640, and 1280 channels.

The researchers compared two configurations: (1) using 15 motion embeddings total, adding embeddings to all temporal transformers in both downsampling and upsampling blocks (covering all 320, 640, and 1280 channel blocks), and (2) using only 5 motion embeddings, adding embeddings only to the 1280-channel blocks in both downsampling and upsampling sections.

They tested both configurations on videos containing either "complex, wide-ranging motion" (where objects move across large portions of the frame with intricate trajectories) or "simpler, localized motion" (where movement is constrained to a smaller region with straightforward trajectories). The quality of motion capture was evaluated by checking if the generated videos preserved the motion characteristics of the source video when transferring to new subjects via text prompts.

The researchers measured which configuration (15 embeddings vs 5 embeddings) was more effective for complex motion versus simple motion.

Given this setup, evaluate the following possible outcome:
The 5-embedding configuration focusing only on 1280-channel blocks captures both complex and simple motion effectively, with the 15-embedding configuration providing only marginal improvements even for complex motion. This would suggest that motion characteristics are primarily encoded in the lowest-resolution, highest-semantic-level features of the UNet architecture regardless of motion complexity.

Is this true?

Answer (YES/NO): NO